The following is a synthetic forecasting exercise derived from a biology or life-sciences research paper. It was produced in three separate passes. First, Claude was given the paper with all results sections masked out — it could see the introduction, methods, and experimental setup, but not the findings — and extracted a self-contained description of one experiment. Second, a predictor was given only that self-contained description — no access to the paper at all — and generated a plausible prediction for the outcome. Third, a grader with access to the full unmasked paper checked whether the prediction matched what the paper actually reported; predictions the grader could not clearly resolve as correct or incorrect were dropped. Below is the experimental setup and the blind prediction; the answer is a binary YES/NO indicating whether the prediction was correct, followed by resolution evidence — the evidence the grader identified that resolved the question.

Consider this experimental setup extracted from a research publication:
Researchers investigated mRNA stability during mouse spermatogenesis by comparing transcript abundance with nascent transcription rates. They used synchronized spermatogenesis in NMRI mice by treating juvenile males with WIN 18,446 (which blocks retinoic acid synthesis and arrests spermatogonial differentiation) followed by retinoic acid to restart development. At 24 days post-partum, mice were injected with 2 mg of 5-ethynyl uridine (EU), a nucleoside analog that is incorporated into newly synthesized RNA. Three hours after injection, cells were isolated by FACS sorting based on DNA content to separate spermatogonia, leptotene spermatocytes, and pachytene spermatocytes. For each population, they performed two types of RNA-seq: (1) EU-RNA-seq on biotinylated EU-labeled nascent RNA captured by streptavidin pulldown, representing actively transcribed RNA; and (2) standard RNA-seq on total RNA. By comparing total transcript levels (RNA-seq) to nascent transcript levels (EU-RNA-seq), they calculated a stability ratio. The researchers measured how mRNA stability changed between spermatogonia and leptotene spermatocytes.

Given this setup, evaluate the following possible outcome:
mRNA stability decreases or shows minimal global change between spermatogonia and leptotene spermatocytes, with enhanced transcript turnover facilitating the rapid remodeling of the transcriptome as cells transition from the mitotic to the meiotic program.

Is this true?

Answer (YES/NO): NO